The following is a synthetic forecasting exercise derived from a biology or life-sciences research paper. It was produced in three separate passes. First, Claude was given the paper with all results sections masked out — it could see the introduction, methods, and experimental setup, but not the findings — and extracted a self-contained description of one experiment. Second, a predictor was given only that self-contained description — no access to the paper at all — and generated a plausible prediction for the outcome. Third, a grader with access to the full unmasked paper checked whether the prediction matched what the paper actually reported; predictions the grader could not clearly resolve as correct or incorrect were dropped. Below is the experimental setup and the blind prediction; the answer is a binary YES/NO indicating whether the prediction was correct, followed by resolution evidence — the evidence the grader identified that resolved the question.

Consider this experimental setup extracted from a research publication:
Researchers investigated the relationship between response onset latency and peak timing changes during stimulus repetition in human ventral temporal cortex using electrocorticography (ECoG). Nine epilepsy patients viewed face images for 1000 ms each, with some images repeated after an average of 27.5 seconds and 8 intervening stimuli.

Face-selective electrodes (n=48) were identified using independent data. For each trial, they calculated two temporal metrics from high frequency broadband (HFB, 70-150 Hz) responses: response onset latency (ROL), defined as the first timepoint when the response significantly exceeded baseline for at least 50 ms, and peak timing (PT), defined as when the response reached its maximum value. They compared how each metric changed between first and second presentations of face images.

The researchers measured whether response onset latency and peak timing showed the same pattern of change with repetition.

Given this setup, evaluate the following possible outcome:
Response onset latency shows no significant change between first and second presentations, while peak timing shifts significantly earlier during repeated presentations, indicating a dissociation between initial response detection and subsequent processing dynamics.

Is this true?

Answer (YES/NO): YES